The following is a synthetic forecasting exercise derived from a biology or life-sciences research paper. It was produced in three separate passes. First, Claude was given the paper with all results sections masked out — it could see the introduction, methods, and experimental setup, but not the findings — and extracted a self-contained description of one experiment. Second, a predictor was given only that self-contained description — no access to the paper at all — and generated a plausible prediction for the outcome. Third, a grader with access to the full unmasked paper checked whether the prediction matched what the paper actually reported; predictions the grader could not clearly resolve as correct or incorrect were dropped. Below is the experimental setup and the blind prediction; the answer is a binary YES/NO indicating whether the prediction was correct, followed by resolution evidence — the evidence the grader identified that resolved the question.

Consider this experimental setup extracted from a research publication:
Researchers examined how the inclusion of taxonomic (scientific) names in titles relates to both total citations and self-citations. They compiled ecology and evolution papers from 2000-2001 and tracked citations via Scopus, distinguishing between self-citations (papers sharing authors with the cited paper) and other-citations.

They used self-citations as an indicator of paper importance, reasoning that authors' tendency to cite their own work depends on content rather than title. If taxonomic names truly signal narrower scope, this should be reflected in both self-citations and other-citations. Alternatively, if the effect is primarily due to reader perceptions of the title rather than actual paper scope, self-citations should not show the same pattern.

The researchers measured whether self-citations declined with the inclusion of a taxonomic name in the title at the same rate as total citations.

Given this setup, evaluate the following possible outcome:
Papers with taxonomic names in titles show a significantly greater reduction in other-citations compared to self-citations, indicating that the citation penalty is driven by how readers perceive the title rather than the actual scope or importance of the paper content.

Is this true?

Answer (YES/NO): YES